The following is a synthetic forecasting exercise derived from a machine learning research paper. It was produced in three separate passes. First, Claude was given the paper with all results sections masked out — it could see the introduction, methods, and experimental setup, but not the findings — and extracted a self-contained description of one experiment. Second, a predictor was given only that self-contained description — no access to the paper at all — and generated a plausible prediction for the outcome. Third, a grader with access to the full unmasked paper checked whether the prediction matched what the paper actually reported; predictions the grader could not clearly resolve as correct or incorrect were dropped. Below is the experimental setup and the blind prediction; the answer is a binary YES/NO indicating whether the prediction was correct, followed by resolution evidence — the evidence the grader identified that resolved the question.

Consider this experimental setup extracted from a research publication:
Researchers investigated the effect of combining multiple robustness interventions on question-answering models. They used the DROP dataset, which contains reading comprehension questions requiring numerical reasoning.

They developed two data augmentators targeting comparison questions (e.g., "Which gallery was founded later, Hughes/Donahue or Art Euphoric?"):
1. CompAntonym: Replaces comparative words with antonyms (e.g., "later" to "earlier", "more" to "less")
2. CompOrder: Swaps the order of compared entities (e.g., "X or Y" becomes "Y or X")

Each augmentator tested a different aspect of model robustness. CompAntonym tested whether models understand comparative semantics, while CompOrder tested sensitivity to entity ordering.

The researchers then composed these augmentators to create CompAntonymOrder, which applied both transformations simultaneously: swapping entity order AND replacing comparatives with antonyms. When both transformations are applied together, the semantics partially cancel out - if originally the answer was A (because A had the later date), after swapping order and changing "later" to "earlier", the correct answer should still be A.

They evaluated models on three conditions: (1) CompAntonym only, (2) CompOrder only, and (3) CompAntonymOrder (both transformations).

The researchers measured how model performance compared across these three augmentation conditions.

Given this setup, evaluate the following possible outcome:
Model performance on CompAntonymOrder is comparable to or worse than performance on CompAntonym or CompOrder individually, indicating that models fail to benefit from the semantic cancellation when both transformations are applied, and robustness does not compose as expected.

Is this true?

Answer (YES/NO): YES